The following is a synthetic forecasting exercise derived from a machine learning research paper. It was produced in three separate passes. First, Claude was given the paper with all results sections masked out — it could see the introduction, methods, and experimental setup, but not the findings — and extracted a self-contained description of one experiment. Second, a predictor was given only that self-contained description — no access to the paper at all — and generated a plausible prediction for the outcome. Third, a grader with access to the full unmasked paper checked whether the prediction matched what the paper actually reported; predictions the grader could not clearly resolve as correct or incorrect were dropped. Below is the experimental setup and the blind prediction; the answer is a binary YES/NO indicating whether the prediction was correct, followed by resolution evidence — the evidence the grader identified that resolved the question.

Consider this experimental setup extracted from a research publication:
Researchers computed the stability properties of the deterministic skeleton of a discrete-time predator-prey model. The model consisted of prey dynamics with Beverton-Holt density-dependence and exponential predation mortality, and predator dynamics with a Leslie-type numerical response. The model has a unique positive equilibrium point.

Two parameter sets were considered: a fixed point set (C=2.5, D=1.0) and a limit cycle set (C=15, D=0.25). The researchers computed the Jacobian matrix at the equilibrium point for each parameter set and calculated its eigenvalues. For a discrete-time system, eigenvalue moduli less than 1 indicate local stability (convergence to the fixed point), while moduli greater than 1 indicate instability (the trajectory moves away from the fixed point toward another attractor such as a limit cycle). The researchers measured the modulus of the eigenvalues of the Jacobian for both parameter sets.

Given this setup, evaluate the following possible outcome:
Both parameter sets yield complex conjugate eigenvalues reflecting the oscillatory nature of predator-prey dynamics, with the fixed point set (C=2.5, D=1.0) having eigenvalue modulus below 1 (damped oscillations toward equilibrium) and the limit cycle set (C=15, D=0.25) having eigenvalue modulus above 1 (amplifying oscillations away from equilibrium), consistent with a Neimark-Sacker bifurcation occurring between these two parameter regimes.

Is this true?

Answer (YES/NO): YES